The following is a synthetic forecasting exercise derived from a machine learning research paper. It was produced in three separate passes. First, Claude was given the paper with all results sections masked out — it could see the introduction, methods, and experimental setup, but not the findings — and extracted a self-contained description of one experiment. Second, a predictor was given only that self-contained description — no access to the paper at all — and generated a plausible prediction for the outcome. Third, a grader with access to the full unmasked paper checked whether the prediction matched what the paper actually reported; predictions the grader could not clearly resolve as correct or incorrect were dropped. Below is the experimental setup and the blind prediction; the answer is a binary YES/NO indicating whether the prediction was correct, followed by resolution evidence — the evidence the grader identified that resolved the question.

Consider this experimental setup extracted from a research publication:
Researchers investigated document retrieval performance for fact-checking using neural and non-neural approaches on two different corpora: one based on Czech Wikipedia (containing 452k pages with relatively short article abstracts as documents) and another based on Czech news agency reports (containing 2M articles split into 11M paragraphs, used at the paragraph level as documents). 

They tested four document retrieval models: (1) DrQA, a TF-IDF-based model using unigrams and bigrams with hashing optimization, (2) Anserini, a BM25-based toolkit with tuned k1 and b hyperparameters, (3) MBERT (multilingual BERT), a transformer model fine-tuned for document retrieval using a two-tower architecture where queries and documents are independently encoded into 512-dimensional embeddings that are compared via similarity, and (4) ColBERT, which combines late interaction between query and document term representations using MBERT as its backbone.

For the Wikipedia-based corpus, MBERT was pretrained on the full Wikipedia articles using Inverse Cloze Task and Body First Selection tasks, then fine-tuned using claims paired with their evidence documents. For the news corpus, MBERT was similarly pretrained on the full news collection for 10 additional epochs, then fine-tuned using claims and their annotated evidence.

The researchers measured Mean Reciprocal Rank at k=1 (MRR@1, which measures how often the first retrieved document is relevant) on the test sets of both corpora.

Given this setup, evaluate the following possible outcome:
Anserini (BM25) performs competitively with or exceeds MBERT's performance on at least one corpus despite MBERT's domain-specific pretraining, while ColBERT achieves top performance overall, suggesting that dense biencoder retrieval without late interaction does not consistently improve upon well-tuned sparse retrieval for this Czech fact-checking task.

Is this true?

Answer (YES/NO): YES